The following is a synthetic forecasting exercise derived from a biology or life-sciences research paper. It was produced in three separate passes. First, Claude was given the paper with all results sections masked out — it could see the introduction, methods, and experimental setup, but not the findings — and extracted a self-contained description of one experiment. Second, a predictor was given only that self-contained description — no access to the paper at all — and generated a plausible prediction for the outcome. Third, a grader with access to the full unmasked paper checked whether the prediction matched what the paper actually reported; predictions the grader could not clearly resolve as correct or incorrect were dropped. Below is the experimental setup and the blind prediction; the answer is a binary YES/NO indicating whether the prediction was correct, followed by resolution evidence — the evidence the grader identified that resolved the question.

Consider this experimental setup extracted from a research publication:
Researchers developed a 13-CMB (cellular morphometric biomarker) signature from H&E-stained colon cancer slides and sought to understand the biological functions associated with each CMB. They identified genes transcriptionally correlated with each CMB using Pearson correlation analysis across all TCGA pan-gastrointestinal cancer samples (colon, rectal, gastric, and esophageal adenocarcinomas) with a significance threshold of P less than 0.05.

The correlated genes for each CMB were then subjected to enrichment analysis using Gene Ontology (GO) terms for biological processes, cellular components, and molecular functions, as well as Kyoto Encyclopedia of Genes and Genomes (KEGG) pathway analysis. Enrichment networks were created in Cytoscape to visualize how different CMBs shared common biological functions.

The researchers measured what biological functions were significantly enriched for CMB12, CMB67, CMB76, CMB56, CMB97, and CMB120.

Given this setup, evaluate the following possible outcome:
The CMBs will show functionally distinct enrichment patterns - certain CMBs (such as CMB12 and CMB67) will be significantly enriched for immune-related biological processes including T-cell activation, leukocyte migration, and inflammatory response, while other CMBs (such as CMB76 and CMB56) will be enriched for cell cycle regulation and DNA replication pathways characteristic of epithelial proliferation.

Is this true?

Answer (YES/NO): NO